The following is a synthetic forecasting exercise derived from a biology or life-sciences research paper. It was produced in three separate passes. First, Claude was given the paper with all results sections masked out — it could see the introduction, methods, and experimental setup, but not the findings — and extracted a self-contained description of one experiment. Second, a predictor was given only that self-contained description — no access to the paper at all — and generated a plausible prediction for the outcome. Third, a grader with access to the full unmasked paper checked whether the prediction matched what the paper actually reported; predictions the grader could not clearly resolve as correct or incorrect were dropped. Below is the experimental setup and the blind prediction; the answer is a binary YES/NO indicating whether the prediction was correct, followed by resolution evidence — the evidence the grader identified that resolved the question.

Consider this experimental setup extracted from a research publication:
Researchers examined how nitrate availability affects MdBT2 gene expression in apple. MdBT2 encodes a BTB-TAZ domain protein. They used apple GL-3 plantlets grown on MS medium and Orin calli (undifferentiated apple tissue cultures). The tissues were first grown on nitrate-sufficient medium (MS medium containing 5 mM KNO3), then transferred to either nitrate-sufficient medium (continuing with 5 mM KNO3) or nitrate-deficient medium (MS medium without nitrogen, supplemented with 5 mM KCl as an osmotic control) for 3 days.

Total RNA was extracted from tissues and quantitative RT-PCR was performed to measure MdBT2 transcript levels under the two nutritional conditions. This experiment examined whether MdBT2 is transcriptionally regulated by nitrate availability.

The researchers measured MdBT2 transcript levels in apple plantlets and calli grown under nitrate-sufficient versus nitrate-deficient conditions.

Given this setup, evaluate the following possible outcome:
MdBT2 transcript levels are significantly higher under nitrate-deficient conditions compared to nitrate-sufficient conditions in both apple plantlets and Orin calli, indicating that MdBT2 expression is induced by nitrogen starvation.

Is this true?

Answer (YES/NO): NO